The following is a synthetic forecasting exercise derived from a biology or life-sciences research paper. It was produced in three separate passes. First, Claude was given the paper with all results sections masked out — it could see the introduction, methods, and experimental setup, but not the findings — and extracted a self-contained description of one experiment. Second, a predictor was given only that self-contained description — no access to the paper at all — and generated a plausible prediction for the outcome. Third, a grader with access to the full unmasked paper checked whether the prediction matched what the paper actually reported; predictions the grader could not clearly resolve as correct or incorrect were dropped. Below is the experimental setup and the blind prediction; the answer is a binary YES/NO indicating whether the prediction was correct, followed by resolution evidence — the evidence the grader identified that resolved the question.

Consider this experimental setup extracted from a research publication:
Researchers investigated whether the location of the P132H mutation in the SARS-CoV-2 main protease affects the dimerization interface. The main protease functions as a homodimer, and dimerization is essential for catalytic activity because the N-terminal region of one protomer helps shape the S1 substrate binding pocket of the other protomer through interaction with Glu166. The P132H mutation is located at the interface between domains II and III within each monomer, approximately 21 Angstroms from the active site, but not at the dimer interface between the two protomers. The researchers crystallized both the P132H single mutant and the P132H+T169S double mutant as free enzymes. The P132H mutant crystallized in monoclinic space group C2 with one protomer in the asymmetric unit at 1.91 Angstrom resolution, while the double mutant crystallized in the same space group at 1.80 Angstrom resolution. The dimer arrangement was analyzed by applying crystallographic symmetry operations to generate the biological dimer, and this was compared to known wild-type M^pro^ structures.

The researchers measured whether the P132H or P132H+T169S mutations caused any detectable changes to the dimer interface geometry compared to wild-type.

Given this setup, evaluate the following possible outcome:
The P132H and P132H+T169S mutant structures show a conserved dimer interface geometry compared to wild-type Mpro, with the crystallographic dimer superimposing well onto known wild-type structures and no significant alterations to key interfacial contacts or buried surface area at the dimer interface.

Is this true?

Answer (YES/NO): YES